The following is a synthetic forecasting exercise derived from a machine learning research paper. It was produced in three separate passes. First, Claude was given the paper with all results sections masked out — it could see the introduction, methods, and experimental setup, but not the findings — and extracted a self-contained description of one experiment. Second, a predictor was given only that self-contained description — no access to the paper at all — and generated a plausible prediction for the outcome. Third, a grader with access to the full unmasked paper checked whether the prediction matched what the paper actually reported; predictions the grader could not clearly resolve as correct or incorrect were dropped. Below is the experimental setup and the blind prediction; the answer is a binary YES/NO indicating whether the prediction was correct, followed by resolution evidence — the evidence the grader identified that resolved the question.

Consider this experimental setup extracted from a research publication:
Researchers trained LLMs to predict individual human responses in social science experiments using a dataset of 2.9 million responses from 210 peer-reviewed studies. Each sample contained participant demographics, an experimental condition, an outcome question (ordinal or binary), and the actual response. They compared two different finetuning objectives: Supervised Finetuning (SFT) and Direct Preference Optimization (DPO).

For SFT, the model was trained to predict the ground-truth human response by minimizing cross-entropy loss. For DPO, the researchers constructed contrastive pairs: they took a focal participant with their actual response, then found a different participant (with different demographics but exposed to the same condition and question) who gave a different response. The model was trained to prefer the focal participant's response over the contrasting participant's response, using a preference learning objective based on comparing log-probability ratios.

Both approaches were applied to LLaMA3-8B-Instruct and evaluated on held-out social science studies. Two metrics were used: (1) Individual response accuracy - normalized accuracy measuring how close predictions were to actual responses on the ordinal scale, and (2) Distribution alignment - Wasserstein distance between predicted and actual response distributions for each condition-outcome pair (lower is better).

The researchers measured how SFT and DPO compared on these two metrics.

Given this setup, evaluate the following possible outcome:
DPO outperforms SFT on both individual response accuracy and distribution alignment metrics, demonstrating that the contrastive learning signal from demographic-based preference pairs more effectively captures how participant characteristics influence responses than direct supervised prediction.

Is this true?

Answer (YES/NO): NO